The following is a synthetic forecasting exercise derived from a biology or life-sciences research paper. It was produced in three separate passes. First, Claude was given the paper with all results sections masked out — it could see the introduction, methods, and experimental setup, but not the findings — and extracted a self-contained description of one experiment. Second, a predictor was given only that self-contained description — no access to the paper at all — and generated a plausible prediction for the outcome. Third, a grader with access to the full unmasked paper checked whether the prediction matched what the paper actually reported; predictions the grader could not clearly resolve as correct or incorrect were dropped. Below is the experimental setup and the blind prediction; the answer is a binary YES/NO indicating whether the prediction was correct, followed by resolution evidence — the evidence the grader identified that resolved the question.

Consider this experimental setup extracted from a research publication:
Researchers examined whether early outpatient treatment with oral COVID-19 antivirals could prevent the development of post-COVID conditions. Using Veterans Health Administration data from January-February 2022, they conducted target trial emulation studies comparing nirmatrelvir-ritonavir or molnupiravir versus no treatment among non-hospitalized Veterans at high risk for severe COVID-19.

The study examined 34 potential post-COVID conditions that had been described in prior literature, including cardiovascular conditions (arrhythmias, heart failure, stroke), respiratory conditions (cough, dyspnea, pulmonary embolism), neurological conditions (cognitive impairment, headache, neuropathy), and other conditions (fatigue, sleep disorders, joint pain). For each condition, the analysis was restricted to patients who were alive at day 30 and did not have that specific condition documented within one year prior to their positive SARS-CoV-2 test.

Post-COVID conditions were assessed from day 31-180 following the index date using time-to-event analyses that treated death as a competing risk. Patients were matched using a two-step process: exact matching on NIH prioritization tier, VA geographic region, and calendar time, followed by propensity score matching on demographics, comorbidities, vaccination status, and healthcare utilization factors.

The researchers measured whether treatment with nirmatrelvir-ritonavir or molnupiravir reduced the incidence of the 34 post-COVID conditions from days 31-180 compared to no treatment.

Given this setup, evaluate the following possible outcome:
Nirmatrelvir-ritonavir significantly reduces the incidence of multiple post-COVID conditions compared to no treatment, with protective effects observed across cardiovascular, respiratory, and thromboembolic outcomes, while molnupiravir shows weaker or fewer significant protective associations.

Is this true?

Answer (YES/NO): NO